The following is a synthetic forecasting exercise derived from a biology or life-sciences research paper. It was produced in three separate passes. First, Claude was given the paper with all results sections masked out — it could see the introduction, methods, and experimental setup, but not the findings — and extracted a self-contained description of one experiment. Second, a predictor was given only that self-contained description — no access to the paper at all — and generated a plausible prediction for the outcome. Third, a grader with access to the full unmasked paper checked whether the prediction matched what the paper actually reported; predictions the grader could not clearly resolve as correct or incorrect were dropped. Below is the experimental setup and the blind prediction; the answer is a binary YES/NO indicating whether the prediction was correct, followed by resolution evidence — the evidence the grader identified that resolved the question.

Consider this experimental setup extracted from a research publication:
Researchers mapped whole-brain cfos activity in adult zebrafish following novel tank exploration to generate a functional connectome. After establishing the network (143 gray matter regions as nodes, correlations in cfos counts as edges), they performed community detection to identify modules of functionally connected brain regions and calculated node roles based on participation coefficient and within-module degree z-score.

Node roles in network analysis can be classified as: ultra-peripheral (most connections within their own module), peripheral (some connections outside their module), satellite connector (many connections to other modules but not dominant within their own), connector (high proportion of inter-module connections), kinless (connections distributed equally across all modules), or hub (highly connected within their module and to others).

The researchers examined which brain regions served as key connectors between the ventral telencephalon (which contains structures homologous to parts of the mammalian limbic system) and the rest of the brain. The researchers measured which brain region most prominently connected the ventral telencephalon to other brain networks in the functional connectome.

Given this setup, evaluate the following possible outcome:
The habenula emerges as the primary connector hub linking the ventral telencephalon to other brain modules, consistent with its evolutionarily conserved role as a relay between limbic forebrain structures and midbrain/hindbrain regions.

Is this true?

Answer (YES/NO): NO